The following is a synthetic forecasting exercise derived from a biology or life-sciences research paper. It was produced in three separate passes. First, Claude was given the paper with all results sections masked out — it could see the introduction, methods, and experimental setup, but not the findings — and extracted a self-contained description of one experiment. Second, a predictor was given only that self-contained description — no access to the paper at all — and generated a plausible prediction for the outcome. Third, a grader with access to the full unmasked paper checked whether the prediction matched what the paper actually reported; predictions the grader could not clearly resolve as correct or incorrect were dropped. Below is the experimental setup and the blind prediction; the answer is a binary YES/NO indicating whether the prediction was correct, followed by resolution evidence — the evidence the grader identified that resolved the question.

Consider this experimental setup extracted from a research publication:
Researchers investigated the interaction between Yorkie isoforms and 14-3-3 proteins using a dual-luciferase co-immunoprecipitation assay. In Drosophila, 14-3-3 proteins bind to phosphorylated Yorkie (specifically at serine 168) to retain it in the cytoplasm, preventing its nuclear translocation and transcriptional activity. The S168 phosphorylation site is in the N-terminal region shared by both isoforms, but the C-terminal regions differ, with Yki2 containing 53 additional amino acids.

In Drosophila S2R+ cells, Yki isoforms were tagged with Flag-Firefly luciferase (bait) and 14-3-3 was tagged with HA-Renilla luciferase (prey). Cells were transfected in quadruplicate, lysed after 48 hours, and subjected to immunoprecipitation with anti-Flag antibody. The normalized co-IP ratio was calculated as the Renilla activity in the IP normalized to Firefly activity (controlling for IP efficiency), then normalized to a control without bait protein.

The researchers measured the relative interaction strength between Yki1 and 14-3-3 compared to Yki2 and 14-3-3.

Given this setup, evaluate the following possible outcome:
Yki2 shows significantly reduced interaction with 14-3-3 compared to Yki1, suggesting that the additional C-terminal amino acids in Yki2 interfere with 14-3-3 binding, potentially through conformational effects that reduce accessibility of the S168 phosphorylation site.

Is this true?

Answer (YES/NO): NO